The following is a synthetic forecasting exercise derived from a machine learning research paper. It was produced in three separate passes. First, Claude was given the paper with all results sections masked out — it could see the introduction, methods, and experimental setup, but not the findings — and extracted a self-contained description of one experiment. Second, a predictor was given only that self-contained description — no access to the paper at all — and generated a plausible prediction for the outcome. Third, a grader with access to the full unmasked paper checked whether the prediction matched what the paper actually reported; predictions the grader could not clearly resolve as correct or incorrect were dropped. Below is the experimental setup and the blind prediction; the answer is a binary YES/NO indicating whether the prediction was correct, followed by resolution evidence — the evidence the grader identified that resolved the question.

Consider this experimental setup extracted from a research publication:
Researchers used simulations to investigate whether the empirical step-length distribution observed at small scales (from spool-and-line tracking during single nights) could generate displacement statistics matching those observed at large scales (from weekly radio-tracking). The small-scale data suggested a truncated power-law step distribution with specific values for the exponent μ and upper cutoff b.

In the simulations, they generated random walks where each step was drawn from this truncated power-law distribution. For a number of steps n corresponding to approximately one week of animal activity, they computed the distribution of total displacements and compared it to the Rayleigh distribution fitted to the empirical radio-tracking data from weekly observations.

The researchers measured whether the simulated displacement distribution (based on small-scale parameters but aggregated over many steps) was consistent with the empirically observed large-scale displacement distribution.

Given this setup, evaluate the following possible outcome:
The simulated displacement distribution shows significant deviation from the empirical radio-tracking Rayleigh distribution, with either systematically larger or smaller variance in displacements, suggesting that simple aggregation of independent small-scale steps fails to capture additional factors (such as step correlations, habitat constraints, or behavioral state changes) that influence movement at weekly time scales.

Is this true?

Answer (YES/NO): NO